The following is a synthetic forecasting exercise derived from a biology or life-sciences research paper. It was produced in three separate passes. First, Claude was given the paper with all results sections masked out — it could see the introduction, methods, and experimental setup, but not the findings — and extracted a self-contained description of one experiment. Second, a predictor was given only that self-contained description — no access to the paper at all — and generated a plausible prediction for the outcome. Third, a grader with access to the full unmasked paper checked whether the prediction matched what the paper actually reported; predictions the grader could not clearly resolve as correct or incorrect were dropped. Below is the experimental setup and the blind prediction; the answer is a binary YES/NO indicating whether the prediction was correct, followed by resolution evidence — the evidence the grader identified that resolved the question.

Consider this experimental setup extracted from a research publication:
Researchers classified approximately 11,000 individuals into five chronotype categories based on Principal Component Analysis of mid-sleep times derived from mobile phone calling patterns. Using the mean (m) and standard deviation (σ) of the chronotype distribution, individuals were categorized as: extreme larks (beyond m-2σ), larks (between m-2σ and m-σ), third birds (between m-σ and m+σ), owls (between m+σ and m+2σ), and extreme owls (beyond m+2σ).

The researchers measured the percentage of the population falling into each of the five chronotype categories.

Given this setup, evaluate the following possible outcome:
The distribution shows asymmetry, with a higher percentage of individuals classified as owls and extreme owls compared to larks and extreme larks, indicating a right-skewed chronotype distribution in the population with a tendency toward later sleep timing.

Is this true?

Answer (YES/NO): YES